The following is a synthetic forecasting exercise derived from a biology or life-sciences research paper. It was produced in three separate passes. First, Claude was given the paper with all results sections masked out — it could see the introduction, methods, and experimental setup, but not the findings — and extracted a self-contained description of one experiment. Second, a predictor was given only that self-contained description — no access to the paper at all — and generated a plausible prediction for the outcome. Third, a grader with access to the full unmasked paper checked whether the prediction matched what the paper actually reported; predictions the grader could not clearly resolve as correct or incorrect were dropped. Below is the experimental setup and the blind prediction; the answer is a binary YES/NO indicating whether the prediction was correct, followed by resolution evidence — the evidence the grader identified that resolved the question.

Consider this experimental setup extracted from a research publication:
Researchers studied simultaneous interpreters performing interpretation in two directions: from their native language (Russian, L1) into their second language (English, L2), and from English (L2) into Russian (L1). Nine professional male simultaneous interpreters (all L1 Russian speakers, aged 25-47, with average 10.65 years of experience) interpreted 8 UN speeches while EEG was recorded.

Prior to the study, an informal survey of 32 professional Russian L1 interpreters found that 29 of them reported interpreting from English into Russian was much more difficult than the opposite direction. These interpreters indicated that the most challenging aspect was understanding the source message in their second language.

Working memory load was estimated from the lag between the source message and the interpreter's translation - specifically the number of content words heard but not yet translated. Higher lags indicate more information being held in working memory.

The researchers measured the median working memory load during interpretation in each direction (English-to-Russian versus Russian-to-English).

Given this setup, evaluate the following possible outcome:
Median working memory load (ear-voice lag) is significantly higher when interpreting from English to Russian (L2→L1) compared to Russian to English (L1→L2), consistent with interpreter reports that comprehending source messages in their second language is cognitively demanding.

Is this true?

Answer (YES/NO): NO